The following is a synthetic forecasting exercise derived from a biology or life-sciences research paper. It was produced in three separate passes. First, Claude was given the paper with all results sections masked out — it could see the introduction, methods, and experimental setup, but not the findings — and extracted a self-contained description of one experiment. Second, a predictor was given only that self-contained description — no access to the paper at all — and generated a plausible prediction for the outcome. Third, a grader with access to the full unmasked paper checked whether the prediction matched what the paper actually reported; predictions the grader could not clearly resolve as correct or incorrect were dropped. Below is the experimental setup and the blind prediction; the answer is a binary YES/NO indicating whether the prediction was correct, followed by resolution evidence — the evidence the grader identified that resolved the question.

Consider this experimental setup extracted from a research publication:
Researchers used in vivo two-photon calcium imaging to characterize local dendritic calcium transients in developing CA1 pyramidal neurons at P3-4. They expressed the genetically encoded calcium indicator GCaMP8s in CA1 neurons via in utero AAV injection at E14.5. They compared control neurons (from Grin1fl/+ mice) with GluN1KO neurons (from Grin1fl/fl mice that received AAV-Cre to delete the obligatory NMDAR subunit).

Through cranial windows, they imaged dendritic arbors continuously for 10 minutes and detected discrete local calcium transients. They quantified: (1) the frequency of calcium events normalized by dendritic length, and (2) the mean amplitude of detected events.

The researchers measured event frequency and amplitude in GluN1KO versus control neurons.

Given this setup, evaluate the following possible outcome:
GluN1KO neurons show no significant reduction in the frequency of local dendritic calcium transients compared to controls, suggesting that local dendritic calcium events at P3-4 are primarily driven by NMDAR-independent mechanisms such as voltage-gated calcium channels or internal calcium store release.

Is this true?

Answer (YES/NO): NO